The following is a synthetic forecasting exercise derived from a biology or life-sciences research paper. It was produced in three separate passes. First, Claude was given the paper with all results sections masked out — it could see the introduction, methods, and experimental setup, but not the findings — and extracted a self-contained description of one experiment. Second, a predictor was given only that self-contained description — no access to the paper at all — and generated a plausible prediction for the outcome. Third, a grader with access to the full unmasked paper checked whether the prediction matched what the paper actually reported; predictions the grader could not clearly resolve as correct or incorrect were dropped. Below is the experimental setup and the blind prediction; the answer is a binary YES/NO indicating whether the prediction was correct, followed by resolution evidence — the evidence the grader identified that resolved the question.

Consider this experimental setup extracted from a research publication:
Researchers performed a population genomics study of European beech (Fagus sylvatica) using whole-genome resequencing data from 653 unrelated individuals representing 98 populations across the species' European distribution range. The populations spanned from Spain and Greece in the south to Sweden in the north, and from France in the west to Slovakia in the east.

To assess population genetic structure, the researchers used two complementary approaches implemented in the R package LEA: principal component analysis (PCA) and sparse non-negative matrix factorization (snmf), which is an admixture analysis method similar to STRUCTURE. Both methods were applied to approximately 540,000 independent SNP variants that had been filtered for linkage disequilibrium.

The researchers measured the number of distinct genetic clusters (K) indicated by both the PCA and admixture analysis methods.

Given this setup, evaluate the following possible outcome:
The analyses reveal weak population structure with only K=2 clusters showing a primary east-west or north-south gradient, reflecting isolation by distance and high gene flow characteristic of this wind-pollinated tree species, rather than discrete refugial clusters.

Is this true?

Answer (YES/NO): NO